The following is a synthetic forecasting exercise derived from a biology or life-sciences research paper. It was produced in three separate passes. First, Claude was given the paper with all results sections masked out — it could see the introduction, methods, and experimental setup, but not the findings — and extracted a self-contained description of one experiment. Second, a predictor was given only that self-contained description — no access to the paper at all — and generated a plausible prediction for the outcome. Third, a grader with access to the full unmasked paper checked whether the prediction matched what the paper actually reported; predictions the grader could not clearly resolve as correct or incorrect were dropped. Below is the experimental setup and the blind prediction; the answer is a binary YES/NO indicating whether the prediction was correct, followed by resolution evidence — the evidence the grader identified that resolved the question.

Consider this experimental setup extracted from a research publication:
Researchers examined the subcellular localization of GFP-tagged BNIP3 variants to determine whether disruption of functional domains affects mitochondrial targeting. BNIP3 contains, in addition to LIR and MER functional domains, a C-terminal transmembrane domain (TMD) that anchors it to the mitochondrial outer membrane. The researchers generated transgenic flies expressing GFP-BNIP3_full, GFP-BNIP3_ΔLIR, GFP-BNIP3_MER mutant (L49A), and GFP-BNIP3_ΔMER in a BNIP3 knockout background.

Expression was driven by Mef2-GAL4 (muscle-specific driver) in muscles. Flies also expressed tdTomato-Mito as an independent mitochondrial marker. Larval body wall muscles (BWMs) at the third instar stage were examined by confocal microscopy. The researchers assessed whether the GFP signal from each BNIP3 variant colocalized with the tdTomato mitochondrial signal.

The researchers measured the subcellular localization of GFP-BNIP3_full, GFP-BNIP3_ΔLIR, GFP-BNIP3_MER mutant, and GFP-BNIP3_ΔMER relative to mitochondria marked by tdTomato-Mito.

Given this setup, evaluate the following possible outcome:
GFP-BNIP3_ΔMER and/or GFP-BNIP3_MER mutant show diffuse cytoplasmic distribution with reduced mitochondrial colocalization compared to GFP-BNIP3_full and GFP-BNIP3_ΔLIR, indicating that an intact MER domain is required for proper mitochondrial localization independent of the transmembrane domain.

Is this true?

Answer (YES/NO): NO